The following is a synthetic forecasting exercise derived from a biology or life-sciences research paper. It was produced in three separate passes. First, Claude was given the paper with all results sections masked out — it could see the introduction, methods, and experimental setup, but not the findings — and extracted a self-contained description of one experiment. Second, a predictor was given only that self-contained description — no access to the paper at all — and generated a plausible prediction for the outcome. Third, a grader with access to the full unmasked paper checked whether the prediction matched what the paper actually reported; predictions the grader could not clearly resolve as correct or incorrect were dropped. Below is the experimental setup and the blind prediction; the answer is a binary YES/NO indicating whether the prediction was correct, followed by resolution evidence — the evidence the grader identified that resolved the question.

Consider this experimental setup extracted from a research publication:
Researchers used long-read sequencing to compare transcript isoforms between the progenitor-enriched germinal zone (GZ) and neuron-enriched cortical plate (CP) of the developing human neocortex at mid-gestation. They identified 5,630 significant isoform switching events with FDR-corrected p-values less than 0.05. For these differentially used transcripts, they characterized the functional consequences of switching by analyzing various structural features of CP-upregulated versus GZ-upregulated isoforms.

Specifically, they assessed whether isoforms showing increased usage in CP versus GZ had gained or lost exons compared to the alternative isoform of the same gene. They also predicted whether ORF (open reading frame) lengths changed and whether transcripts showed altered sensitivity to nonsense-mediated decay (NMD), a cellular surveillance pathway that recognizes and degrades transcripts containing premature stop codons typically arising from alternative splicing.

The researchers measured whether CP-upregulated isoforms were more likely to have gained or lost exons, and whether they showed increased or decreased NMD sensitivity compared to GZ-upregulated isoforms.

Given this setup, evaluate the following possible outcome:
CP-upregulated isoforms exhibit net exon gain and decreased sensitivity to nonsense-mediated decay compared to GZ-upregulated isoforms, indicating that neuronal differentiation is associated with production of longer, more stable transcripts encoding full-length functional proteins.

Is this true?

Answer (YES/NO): NO